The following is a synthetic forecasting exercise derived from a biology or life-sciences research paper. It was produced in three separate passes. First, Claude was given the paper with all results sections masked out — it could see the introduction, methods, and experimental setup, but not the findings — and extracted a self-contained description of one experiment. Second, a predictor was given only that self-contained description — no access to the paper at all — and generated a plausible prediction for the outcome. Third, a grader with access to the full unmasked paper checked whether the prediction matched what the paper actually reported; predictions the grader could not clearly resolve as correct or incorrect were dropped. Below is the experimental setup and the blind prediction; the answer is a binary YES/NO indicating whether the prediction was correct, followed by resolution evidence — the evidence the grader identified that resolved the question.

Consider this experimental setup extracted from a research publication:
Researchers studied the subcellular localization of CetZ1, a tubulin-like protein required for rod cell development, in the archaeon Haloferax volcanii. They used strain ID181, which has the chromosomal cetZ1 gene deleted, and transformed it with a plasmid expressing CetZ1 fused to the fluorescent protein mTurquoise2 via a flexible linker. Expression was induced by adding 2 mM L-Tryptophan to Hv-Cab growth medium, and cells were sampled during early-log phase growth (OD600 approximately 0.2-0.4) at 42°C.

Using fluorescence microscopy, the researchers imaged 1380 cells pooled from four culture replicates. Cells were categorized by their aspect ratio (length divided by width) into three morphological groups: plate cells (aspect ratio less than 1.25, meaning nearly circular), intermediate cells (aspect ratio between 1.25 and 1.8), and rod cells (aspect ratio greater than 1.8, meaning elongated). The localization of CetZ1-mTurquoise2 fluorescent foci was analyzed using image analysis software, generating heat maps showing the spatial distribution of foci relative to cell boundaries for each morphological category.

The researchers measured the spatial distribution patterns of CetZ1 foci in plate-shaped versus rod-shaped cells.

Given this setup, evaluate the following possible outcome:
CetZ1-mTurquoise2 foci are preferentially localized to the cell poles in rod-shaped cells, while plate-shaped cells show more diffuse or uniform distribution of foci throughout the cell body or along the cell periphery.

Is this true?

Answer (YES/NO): NO